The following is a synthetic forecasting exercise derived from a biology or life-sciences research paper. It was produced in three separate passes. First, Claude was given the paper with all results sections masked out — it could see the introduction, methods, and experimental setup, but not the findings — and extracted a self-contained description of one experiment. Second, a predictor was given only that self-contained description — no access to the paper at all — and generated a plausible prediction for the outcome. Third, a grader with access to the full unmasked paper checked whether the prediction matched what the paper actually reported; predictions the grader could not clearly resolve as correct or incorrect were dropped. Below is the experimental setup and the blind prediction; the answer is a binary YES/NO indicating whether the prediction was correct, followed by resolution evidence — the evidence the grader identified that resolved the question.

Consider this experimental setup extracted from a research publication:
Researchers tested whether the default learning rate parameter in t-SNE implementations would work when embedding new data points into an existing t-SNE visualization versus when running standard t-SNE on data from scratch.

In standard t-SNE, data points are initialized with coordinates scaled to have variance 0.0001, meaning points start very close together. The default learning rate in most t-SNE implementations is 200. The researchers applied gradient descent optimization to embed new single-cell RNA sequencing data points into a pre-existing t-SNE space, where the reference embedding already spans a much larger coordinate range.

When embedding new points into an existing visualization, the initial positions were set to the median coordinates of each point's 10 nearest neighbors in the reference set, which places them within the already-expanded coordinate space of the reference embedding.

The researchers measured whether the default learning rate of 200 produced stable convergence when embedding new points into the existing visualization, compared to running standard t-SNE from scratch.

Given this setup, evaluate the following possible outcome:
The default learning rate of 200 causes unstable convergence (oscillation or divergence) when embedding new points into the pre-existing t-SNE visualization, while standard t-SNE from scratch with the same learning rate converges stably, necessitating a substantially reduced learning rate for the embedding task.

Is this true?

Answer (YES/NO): YES